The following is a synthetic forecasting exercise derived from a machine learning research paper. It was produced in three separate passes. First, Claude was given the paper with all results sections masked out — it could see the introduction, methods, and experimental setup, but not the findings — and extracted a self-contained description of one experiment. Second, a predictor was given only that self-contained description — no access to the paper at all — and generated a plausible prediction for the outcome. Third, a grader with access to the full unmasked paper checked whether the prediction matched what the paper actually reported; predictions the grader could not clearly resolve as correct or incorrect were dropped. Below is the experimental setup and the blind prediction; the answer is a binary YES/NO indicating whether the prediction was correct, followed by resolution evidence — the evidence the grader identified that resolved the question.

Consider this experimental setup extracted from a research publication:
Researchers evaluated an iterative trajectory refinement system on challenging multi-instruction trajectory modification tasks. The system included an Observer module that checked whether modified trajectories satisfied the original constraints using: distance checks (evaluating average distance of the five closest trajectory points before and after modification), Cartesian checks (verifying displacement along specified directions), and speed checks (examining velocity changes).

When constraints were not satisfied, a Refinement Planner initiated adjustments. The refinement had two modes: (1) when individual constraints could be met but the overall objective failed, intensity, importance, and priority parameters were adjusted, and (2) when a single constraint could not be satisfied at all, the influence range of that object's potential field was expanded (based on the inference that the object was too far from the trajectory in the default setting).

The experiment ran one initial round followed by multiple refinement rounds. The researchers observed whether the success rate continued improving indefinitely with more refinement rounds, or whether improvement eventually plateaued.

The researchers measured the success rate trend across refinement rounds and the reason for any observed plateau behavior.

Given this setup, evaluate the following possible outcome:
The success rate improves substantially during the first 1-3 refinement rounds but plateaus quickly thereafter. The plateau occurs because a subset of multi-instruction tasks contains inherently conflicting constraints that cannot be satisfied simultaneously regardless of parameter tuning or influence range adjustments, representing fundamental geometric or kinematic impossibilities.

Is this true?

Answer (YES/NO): YES